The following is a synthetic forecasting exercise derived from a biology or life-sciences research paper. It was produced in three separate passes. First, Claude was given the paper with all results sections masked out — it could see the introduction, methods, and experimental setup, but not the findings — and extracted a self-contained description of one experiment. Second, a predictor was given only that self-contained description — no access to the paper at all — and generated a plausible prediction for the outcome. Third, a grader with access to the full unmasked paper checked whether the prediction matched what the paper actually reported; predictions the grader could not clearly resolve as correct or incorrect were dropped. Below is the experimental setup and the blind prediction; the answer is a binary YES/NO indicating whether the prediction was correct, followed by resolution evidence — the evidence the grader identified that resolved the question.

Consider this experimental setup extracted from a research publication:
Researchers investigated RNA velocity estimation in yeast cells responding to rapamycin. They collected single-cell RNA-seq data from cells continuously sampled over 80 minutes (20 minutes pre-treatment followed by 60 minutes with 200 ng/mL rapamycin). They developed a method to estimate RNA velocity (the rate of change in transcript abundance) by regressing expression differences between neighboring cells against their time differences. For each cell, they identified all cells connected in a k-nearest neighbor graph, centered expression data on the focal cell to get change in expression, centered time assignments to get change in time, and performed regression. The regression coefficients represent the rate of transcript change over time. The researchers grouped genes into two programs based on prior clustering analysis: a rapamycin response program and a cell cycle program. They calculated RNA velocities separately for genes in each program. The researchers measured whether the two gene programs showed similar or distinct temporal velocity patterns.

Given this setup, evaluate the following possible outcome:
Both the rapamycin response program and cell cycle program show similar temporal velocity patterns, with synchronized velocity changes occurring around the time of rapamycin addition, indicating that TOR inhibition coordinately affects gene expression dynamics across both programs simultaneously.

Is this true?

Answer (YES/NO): NO